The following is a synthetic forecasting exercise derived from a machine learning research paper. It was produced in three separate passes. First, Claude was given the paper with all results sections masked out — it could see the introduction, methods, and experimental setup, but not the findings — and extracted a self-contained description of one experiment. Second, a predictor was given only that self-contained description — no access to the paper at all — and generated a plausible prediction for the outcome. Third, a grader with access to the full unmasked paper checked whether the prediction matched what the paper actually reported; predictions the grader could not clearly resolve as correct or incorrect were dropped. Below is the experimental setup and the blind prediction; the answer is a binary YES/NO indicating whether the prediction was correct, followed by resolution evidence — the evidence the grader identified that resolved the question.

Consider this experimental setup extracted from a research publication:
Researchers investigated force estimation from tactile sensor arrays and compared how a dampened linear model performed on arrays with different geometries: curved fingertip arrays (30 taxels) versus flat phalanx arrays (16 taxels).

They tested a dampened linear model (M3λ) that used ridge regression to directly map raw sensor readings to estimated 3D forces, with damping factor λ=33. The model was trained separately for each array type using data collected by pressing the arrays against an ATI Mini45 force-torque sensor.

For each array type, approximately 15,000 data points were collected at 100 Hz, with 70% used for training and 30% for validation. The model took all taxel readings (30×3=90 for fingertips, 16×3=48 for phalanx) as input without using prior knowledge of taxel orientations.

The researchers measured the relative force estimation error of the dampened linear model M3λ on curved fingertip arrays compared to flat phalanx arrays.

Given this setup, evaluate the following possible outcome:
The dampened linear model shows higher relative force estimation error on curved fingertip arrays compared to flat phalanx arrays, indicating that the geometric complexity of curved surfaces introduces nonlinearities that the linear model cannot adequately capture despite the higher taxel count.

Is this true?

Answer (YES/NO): YES